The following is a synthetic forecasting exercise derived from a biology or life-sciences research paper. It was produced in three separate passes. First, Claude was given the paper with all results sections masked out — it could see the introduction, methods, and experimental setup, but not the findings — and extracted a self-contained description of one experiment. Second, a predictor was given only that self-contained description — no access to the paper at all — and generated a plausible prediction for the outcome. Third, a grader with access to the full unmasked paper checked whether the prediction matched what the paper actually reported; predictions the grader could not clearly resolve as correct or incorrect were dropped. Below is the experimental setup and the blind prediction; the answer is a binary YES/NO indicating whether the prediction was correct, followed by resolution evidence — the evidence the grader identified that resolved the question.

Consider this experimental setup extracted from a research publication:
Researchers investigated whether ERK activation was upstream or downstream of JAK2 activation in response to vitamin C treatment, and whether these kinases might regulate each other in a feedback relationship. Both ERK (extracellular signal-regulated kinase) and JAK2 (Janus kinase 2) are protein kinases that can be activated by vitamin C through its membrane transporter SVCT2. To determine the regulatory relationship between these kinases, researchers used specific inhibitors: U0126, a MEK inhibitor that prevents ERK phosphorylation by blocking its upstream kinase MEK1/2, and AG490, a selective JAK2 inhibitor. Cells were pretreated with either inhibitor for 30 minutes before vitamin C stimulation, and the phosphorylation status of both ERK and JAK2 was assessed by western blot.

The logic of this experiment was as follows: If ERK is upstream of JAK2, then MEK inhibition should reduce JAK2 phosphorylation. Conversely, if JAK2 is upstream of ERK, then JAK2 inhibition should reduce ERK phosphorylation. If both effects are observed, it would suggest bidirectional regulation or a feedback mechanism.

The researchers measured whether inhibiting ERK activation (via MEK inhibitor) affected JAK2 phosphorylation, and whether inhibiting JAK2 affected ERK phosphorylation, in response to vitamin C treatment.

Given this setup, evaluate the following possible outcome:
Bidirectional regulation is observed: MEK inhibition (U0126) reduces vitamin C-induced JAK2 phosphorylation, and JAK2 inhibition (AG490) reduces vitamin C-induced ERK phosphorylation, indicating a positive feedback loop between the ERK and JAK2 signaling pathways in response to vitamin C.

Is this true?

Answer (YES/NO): YES